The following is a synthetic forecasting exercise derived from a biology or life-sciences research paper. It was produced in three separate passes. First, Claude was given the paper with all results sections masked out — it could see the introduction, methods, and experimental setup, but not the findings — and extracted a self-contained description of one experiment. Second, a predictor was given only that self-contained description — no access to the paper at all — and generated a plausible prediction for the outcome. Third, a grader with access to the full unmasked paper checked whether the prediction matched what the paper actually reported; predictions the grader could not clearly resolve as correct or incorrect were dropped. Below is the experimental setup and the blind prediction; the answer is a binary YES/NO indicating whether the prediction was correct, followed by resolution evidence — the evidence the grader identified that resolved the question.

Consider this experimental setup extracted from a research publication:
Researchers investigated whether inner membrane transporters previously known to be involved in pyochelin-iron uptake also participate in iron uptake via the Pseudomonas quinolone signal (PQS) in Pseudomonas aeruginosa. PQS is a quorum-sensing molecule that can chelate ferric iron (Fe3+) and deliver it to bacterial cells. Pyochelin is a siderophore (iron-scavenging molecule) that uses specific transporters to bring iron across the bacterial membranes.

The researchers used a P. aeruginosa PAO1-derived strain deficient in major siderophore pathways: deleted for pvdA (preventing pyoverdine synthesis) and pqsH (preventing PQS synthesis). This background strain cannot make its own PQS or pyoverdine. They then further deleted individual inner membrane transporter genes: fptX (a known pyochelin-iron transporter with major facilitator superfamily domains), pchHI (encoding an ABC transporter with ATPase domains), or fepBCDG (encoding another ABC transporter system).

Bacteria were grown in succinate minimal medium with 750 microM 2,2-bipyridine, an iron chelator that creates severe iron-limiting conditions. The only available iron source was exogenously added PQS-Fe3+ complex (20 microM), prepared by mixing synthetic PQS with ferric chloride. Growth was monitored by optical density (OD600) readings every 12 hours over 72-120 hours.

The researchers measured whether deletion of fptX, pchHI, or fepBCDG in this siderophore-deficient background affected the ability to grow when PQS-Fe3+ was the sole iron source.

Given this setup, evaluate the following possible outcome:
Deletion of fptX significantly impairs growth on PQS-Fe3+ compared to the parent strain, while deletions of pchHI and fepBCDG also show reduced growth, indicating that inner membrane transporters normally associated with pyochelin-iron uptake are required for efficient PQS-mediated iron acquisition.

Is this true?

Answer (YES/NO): YES